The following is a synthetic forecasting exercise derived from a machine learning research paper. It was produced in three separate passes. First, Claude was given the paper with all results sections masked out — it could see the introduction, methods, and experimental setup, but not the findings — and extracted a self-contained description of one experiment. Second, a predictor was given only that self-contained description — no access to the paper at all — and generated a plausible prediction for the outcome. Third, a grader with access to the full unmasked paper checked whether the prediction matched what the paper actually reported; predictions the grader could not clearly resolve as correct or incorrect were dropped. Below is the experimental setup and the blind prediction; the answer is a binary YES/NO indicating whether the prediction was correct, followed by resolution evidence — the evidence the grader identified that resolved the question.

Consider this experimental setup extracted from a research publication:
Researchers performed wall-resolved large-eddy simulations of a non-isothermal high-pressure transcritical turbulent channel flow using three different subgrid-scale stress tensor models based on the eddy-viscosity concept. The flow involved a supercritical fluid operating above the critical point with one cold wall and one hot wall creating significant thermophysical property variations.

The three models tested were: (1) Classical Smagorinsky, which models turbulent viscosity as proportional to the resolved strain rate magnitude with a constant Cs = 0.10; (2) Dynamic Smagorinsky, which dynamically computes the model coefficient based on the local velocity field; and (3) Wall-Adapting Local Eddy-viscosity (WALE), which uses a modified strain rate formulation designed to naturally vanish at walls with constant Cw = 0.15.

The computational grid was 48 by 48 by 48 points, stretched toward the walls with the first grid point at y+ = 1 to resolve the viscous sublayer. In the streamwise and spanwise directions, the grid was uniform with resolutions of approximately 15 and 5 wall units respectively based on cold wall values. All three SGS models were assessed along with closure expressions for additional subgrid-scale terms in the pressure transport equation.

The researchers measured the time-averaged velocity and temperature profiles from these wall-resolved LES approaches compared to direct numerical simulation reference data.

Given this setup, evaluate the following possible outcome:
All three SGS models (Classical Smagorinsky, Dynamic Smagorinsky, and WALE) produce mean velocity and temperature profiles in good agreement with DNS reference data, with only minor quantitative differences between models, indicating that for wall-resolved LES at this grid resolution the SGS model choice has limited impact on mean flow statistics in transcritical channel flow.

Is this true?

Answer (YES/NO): NO